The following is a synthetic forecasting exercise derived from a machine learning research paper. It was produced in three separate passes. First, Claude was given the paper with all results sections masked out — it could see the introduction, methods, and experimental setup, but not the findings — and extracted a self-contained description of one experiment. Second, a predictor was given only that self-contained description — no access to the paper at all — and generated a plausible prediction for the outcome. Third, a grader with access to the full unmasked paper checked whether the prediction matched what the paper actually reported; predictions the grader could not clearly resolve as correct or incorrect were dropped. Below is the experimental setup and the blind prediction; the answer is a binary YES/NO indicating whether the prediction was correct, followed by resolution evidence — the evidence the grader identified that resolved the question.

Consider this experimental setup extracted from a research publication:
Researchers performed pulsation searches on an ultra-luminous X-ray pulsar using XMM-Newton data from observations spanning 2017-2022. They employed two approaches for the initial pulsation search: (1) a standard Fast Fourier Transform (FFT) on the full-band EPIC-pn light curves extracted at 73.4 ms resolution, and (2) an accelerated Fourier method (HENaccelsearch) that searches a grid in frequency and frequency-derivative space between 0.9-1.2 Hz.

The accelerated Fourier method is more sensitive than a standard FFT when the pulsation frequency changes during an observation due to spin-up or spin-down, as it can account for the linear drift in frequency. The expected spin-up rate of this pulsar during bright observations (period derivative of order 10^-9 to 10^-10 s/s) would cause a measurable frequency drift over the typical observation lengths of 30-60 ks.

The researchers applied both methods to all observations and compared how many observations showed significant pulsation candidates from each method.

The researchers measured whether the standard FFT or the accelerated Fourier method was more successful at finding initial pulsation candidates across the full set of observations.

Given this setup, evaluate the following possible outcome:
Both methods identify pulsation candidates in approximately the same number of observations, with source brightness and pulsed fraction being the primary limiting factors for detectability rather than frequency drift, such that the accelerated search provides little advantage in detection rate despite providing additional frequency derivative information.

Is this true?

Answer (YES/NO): NO